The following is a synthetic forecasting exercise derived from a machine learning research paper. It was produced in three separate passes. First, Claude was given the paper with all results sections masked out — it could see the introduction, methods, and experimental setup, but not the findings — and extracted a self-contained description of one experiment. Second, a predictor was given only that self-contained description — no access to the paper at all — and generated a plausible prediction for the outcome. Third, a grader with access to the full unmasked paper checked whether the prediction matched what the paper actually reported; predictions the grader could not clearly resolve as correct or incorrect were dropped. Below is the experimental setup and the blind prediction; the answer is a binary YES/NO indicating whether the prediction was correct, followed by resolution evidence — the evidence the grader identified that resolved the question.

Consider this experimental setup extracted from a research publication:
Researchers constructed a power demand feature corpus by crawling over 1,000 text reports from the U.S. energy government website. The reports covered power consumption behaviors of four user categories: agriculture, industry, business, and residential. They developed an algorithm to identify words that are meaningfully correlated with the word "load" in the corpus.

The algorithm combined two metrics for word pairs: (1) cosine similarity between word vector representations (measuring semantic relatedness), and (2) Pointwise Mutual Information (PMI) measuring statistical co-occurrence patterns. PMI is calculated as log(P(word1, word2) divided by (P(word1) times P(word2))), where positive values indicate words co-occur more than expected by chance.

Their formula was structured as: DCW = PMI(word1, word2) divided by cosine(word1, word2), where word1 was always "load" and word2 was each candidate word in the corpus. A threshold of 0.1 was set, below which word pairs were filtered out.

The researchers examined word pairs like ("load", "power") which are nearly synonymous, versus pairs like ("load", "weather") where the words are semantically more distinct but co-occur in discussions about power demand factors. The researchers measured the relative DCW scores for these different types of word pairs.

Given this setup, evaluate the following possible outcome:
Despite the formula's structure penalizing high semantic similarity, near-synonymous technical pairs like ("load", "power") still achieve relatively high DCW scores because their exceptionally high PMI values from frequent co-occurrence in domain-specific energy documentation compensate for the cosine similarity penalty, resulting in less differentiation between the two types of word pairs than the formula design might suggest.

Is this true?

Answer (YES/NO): NO